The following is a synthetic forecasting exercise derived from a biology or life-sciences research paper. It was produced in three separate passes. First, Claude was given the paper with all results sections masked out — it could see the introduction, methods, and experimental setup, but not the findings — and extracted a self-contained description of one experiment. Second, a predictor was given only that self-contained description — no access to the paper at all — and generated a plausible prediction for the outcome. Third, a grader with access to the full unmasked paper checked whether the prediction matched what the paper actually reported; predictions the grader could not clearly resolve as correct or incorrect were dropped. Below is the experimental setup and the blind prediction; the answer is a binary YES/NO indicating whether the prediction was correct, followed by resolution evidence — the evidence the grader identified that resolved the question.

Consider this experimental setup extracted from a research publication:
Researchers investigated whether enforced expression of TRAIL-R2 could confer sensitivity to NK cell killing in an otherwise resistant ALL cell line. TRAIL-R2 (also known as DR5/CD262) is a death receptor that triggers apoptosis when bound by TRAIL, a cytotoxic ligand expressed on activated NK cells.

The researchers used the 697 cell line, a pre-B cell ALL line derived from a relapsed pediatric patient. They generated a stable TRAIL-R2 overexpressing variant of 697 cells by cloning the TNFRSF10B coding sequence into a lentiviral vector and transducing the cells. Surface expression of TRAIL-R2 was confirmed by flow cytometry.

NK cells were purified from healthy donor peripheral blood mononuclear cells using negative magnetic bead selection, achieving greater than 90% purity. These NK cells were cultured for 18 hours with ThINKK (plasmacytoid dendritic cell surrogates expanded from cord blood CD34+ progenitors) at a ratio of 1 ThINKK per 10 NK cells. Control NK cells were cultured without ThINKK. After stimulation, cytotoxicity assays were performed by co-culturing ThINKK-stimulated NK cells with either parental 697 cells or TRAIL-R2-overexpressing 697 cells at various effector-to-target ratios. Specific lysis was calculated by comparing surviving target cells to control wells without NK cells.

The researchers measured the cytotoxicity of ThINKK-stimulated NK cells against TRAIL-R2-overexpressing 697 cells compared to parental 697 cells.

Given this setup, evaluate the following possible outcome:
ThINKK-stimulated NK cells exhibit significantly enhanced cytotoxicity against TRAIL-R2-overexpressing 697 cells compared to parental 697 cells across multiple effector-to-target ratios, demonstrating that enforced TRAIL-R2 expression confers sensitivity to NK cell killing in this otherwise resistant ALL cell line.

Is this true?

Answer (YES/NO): NO